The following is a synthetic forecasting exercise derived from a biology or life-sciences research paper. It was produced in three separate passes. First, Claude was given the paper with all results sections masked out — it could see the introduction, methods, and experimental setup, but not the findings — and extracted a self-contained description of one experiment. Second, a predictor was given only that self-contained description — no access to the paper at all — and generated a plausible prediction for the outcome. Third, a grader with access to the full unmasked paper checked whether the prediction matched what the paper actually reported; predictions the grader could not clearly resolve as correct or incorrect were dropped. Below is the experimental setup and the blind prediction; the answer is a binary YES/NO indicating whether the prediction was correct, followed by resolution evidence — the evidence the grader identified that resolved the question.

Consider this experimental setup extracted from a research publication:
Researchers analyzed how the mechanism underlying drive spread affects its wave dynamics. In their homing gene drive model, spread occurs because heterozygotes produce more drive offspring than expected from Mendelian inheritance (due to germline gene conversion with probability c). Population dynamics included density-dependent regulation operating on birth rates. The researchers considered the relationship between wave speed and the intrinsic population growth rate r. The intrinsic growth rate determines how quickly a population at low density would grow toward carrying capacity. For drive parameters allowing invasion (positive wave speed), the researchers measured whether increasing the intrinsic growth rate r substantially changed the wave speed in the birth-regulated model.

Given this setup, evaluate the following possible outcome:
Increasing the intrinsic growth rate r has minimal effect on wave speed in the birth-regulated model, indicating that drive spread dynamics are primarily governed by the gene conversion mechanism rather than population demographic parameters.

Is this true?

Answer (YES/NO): YES